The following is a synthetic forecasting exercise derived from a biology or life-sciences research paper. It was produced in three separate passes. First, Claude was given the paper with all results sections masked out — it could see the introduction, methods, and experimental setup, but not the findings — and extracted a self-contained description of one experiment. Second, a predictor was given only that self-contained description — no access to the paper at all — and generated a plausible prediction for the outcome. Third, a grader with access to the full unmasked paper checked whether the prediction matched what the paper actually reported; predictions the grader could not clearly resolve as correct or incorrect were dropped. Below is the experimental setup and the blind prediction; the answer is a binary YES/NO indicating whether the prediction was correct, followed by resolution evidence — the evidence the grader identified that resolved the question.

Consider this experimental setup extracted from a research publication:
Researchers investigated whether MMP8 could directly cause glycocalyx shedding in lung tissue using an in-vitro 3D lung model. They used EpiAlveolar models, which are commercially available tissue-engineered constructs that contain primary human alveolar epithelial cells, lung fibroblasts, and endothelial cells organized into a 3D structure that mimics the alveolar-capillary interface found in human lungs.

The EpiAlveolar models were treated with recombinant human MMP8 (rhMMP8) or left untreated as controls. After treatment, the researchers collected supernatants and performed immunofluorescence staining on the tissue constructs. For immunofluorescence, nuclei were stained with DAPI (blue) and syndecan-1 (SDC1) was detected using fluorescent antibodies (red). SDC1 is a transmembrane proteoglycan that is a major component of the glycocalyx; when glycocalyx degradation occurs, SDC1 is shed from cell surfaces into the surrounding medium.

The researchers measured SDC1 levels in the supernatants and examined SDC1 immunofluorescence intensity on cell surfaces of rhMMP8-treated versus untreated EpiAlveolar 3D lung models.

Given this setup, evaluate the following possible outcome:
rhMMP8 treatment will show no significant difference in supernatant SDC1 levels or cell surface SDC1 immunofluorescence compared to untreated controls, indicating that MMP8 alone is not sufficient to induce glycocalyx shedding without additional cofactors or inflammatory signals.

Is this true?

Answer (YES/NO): NO